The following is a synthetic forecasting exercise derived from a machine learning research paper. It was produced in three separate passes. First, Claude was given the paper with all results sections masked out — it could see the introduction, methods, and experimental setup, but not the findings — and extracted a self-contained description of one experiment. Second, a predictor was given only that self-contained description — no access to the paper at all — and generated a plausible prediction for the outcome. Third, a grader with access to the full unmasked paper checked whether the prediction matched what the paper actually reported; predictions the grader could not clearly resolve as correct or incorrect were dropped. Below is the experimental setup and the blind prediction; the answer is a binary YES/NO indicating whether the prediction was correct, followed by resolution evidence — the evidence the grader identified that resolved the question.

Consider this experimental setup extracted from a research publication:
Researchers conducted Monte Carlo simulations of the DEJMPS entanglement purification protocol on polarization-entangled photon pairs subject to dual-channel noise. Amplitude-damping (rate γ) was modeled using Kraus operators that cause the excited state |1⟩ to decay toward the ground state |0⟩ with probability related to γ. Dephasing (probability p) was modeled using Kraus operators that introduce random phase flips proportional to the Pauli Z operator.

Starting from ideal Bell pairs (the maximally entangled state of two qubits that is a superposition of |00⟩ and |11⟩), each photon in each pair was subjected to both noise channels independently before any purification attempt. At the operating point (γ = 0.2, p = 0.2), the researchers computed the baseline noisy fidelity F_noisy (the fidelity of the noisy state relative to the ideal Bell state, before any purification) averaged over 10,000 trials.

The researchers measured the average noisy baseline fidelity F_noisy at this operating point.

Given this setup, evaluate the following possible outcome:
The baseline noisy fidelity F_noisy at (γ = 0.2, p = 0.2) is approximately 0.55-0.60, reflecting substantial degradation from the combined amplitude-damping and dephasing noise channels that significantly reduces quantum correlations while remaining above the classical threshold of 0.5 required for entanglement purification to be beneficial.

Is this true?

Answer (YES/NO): NO